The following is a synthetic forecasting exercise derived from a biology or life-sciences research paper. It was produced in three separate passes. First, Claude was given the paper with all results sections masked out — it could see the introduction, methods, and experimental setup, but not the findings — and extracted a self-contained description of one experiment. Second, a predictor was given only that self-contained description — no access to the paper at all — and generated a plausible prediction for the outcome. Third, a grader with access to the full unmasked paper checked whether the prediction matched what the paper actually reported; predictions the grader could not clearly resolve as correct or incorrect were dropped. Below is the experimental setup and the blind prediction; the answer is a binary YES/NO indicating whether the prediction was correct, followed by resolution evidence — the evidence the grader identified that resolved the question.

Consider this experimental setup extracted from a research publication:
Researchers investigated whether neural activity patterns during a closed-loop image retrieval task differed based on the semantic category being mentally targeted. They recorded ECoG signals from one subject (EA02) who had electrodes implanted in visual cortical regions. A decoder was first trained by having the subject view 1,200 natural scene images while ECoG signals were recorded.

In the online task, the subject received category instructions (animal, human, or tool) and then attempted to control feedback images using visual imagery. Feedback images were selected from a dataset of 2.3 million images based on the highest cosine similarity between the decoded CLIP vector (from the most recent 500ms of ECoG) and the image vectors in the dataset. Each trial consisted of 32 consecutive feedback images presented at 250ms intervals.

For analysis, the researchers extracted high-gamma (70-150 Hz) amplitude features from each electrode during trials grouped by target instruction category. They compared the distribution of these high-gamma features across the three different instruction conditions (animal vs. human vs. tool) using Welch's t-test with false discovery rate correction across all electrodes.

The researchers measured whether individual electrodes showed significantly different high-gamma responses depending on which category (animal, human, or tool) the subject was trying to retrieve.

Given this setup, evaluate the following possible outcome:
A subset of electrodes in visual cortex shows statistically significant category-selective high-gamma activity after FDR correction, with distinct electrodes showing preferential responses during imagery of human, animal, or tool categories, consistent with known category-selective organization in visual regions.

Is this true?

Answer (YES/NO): NO